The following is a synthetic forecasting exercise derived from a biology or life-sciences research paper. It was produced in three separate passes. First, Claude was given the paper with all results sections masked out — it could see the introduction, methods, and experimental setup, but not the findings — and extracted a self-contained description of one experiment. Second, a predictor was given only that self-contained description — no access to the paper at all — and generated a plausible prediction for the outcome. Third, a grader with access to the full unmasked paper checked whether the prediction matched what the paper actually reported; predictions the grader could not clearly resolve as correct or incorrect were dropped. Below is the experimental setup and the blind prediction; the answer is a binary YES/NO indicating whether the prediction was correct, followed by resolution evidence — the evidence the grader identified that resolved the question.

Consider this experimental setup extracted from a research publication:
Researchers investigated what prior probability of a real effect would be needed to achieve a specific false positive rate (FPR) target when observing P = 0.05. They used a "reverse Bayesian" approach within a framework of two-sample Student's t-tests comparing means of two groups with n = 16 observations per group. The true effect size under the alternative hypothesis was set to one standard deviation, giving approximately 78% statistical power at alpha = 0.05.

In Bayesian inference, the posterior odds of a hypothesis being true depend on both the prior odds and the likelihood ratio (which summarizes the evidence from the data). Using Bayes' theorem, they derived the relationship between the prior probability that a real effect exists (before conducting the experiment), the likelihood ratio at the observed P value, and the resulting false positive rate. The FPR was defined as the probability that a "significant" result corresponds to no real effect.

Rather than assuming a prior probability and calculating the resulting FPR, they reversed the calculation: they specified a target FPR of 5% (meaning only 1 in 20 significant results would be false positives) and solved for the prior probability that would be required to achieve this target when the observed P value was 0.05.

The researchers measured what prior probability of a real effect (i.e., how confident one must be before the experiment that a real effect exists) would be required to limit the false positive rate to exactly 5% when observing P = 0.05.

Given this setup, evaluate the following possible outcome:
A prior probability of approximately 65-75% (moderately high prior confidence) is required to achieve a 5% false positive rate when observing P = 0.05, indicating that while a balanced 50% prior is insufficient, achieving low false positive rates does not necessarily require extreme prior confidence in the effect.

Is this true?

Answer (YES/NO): NO